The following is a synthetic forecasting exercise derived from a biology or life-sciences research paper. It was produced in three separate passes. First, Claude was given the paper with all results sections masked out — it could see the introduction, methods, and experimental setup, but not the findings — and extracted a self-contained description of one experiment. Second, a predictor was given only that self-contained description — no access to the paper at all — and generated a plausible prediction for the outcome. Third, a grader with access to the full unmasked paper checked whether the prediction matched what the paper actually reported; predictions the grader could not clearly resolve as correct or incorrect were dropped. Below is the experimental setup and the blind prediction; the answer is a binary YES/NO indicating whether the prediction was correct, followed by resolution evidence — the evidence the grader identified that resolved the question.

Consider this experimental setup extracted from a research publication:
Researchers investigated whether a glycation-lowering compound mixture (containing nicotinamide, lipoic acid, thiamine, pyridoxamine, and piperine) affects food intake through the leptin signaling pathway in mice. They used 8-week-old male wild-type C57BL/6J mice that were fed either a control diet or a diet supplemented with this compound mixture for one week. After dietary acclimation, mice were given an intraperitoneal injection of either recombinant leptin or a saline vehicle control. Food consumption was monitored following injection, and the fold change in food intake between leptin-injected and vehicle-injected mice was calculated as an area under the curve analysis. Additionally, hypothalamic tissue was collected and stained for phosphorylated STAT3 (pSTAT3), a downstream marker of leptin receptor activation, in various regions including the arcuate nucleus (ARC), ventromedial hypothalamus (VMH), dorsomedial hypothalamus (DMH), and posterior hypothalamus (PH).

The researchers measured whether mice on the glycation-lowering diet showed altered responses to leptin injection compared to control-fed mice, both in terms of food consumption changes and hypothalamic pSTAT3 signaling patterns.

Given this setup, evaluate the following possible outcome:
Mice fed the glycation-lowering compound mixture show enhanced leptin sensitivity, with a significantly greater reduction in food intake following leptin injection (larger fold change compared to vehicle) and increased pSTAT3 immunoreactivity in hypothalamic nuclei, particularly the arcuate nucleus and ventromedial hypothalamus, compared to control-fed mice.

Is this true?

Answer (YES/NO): NO